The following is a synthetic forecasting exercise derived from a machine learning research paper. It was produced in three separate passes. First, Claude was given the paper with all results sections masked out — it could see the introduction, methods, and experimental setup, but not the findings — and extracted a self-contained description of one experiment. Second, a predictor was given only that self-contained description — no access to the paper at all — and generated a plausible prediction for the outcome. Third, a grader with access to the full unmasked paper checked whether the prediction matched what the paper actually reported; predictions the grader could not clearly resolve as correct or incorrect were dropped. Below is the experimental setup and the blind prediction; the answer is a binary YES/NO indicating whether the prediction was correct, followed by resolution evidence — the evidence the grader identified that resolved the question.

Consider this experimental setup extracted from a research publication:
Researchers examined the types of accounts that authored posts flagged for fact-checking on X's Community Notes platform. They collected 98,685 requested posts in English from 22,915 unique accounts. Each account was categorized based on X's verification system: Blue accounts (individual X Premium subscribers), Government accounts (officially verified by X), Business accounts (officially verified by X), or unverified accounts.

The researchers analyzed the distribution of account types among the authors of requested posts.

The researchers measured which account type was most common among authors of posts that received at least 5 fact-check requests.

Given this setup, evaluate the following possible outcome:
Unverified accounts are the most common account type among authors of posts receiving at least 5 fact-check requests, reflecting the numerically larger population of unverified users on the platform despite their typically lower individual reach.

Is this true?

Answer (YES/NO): NO